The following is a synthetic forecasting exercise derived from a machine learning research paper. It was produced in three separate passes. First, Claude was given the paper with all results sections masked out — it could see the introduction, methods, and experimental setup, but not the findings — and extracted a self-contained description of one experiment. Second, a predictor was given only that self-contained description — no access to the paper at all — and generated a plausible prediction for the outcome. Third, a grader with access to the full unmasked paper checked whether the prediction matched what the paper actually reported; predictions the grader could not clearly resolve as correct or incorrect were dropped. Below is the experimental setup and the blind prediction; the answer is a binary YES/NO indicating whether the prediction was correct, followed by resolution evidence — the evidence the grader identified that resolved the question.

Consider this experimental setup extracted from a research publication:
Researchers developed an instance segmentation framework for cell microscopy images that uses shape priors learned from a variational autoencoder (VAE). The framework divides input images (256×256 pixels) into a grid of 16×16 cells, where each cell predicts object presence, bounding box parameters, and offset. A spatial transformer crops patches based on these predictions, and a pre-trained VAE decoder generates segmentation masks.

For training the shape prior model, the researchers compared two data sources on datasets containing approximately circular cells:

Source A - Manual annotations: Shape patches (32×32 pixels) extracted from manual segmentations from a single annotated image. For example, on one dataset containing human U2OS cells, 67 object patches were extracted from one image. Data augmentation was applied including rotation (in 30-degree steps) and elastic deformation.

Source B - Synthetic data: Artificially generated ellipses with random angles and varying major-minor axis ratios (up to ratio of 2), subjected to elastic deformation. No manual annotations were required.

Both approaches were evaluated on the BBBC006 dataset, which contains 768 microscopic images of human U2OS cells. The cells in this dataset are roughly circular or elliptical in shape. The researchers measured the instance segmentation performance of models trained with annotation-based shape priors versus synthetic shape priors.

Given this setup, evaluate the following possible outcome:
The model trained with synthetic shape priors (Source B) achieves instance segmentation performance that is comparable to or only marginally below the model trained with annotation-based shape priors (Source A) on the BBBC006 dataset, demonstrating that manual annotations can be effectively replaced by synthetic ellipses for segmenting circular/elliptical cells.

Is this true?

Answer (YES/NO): NO